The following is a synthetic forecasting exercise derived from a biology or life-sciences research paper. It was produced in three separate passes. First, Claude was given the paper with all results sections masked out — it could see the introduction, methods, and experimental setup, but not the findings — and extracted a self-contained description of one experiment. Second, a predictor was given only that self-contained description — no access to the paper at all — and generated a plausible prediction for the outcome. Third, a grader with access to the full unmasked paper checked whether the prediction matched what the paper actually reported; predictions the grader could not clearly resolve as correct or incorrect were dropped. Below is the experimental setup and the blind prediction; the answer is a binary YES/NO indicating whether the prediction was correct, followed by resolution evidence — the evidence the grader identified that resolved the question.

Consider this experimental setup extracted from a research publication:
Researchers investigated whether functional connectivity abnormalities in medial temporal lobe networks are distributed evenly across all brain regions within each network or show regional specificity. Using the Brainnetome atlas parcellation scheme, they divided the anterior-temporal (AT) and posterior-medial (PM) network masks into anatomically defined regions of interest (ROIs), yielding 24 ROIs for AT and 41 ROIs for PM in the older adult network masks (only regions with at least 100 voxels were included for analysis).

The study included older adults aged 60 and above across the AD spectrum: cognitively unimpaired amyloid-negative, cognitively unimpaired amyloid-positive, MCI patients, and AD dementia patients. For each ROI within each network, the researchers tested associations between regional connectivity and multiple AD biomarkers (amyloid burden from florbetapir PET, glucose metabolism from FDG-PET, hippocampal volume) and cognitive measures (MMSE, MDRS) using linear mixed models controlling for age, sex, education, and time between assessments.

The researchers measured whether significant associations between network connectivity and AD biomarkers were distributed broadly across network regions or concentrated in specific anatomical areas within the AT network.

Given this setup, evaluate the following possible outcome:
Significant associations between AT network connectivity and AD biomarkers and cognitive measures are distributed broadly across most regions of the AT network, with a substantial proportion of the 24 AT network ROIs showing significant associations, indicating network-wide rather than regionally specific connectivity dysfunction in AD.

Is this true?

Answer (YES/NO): NO